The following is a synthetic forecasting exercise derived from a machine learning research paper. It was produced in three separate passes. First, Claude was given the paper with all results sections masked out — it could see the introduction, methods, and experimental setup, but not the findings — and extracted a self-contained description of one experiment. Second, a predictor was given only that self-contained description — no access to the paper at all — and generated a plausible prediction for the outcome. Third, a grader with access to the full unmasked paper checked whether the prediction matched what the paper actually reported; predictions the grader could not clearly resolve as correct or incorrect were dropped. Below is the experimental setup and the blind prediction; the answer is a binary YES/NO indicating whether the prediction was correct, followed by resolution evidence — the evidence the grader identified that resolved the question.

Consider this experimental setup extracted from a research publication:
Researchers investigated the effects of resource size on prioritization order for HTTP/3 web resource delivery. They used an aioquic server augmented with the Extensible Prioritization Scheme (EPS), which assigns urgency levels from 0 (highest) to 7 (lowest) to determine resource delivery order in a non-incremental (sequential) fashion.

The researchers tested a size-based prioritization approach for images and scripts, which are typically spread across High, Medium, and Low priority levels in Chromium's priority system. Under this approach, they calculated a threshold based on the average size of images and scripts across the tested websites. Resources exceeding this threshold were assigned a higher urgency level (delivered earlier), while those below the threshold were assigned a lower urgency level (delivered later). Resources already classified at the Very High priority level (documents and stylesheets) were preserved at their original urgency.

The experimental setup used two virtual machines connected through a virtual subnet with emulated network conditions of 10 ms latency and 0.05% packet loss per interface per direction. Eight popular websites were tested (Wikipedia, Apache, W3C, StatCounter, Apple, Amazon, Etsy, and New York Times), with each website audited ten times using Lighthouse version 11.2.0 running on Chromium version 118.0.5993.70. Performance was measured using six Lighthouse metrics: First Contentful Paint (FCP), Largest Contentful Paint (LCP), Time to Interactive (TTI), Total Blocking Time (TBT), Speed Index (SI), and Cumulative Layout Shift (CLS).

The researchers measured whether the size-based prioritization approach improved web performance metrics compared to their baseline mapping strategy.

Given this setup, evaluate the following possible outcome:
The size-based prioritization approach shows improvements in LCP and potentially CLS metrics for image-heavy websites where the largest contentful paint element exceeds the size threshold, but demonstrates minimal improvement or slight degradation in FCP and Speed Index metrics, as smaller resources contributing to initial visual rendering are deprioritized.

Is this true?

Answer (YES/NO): NO